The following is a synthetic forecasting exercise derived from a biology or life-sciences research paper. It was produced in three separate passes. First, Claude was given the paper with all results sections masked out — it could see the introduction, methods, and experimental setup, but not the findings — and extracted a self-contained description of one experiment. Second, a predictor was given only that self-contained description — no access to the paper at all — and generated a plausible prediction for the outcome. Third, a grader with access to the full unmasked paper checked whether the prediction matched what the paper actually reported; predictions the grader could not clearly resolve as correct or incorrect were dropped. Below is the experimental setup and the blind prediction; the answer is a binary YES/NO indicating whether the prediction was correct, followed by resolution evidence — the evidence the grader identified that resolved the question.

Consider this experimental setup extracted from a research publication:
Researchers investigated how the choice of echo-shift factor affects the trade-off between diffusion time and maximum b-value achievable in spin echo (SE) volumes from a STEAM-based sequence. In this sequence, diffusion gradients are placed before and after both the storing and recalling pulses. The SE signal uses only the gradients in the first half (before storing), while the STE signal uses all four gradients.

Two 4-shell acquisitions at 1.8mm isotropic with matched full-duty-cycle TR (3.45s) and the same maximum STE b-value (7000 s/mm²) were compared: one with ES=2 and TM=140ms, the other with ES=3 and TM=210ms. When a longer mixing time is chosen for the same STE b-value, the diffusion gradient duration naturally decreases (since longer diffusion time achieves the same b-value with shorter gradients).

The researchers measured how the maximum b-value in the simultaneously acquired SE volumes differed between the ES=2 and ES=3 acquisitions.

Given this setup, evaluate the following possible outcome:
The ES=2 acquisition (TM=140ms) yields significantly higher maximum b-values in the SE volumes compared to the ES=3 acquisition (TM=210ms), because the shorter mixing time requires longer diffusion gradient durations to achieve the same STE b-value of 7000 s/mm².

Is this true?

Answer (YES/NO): YES